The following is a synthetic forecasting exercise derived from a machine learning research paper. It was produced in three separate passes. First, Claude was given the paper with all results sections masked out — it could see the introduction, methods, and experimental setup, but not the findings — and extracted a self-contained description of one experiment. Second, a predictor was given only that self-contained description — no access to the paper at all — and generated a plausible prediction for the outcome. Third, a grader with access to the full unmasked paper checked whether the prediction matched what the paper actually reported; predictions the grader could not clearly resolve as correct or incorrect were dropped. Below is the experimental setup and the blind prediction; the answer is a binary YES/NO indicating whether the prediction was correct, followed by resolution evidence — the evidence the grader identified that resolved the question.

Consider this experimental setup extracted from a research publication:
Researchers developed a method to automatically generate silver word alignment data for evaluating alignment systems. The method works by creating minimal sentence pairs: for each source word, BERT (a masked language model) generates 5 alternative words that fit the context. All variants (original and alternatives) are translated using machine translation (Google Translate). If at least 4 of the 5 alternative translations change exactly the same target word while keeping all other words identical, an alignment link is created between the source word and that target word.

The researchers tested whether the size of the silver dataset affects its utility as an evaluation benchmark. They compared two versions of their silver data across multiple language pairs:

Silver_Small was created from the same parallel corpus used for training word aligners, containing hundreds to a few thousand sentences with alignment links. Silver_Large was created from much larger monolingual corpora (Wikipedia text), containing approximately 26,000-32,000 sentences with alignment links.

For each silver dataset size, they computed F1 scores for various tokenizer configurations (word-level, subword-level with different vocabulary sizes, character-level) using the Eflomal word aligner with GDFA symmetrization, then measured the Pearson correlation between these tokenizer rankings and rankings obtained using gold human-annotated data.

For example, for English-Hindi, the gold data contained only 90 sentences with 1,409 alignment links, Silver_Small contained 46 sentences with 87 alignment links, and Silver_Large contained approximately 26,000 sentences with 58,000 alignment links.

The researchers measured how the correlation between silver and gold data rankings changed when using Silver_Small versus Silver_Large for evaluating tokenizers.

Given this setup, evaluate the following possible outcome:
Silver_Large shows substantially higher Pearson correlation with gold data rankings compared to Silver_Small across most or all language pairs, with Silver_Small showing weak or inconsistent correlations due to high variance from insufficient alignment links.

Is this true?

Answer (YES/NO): NO